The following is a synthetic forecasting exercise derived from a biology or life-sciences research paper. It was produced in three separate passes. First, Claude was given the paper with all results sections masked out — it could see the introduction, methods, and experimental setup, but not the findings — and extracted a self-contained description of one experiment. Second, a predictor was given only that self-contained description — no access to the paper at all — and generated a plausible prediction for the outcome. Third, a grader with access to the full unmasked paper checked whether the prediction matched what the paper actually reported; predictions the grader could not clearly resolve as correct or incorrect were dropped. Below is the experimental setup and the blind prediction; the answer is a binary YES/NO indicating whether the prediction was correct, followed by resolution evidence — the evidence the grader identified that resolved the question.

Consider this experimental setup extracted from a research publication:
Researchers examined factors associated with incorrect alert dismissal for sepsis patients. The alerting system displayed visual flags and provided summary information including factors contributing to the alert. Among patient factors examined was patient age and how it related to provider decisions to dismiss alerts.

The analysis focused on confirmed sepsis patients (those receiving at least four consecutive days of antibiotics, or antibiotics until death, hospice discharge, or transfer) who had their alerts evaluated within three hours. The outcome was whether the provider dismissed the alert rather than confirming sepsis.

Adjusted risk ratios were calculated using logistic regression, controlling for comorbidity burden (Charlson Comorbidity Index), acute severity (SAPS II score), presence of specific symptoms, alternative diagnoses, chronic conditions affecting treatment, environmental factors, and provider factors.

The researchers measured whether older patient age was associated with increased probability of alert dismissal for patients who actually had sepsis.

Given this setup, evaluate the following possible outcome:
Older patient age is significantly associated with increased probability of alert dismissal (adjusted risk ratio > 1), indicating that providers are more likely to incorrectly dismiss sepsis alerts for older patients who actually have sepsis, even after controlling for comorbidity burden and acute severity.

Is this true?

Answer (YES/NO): NO